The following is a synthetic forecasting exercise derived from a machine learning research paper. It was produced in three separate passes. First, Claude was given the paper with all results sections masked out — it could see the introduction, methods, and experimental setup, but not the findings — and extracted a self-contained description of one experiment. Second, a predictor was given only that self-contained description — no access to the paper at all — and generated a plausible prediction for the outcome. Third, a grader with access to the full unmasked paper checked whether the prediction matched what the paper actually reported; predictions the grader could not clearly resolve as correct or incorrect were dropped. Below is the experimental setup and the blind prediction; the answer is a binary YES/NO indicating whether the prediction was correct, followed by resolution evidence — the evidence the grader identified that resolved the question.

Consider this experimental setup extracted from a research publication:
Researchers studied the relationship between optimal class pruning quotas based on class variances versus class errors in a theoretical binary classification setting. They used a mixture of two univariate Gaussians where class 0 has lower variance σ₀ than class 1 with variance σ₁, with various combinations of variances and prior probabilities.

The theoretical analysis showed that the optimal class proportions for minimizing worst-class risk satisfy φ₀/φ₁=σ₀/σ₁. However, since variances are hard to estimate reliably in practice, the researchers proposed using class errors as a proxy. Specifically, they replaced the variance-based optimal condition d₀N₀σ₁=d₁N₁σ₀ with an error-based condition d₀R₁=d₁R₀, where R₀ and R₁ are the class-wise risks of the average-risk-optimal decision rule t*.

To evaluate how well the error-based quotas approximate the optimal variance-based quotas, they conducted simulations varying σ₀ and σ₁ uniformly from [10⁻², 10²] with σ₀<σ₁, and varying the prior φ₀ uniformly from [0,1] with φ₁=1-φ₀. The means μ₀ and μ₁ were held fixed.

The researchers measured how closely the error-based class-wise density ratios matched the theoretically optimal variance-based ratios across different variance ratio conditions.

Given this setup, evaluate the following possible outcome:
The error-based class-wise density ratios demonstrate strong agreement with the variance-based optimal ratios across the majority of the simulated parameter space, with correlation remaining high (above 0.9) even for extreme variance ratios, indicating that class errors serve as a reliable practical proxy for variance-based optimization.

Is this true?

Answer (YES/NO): NO